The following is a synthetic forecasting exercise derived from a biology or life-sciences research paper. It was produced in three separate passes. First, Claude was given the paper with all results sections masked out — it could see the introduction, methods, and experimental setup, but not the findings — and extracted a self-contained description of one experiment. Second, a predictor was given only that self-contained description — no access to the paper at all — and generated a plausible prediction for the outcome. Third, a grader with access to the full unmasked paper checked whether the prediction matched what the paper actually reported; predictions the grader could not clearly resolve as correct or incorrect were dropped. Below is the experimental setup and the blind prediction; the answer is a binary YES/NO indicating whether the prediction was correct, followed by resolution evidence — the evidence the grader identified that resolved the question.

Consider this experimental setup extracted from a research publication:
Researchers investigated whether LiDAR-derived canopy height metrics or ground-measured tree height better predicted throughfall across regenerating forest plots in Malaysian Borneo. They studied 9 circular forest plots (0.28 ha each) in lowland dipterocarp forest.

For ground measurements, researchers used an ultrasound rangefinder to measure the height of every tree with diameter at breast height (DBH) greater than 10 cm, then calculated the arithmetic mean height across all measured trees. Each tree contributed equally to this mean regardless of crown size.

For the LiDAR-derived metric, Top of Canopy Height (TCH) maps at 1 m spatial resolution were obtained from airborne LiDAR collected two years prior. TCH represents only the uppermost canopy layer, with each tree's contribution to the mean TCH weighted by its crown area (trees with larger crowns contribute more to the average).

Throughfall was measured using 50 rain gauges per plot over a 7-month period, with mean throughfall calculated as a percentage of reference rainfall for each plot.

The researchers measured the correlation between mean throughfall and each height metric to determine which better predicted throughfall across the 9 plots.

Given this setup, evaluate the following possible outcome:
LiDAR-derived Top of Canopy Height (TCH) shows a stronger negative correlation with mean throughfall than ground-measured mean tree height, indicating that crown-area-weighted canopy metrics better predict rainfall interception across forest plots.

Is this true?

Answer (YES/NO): NO